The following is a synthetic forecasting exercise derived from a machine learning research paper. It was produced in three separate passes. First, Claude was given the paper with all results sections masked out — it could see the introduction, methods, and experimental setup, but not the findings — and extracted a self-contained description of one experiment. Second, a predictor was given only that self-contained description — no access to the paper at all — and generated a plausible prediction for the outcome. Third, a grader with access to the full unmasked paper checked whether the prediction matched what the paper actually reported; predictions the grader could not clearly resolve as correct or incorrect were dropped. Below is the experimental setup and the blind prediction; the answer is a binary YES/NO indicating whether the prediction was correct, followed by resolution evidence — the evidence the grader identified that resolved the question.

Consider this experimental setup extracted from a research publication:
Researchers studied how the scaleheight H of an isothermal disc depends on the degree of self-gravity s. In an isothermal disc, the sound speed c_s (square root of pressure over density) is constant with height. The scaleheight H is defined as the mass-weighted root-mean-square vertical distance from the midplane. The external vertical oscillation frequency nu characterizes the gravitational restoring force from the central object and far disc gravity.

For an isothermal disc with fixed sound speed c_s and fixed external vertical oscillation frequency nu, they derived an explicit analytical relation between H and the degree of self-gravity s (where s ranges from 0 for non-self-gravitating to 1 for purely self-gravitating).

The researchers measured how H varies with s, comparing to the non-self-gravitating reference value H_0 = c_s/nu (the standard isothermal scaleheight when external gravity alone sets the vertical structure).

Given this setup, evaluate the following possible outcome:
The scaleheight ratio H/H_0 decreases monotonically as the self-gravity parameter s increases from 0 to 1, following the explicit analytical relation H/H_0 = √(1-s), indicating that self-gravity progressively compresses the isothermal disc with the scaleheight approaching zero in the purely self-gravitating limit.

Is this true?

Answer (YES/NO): YES